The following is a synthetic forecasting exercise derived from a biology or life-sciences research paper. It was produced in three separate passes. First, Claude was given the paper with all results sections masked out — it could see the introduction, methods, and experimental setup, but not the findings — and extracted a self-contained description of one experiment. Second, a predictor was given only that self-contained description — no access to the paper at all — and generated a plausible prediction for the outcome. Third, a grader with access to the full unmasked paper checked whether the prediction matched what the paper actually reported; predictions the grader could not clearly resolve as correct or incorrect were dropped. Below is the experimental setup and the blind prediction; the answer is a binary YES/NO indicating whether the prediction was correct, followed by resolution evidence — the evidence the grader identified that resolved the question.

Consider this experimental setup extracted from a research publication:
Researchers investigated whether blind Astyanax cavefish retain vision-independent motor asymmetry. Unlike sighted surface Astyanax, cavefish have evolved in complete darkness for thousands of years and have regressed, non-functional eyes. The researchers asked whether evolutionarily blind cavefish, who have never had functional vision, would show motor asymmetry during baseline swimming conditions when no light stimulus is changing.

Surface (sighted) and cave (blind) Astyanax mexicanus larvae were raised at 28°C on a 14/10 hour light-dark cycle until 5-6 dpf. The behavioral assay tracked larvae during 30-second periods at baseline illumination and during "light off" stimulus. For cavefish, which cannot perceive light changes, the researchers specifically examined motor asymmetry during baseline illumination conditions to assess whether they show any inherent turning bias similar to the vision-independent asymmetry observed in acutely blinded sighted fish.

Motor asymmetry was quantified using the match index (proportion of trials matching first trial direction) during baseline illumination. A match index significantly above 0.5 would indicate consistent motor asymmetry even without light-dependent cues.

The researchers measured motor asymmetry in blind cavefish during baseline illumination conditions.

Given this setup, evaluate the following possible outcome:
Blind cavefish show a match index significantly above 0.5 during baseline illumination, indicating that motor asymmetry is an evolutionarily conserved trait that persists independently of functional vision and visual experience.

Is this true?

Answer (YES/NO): NO